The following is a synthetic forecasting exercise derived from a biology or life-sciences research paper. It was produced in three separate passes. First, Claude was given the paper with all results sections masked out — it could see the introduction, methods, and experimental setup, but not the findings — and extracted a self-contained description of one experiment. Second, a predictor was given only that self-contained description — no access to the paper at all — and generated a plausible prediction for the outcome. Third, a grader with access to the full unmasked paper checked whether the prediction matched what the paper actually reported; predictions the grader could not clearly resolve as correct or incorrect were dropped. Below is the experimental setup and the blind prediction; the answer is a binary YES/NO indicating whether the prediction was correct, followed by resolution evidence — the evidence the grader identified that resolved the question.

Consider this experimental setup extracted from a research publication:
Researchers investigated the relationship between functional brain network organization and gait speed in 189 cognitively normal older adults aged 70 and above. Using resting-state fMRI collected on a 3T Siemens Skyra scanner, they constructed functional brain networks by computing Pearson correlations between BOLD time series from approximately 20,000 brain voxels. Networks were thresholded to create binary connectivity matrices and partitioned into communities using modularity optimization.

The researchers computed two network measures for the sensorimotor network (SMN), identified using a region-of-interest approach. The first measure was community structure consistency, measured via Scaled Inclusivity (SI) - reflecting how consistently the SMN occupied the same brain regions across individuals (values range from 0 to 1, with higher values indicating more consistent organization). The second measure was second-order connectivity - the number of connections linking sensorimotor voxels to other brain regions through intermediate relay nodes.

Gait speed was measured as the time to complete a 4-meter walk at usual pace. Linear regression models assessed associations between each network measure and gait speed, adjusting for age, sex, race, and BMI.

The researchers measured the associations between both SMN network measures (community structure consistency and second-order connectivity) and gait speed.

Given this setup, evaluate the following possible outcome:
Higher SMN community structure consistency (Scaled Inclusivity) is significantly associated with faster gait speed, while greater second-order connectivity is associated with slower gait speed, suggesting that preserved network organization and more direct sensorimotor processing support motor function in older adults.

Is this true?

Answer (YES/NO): NO